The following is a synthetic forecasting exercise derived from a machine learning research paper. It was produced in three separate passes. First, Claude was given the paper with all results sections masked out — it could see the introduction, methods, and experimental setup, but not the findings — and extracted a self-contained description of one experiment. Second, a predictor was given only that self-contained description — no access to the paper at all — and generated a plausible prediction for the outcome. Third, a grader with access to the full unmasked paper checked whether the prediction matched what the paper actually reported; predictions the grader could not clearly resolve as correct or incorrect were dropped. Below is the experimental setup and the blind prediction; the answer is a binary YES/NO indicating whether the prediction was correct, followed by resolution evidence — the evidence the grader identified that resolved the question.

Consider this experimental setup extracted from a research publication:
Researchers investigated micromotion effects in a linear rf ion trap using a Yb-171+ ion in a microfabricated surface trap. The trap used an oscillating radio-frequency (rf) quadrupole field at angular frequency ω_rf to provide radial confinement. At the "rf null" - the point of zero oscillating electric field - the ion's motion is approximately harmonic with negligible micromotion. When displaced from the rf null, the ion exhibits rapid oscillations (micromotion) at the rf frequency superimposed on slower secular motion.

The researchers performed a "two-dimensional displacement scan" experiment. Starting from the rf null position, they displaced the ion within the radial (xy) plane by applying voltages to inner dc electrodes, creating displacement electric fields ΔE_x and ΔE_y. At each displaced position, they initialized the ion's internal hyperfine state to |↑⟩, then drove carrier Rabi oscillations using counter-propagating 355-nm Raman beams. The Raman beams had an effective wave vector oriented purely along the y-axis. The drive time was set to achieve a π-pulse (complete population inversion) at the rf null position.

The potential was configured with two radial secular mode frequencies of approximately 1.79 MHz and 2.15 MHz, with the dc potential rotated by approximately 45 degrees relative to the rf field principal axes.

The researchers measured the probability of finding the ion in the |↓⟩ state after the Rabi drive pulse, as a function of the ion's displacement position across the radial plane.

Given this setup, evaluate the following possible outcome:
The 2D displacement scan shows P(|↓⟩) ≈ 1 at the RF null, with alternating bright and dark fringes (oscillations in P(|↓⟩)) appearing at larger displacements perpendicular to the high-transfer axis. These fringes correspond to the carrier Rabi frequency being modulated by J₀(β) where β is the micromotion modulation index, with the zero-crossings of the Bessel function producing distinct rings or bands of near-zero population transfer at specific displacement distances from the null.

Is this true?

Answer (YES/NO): YES